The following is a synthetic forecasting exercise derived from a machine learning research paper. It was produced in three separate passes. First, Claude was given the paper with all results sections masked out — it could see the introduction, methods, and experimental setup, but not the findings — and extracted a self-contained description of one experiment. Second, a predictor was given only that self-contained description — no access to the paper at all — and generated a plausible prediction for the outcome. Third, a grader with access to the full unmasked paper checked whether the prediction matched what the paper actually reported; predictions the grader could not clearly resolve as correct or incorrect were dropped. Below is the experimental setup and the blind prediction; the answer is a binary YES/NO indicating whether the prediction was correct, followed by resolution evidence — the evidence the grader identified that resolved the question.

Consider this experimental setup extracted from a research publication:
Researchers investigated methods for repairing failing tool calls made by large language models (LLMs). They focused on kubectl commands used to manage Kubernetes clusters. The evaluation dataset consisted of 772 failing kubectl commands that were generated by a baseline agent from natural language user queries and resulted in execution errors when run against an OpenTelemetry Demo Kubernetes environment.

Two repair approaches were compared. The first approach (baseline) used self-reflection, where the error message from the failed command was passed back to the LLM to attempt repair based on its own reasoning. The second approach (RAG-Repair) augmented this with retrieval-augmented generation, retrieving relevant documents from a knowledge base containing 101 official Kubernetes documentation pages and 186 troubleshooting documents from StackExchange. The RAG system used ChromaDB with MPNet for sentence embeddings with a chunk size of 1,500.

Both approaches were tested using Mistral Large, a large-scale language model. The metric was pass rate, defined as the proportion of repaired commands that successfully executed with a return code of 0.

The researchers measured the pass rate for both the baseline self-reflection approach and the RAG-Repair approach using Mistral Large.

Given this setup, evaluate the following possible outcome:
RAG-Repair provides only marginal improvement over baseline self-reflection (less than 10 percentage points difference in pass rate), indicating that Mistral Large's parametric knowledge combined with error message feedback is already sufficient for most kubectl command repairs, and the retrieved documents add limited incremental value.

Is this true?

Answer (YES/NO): NO